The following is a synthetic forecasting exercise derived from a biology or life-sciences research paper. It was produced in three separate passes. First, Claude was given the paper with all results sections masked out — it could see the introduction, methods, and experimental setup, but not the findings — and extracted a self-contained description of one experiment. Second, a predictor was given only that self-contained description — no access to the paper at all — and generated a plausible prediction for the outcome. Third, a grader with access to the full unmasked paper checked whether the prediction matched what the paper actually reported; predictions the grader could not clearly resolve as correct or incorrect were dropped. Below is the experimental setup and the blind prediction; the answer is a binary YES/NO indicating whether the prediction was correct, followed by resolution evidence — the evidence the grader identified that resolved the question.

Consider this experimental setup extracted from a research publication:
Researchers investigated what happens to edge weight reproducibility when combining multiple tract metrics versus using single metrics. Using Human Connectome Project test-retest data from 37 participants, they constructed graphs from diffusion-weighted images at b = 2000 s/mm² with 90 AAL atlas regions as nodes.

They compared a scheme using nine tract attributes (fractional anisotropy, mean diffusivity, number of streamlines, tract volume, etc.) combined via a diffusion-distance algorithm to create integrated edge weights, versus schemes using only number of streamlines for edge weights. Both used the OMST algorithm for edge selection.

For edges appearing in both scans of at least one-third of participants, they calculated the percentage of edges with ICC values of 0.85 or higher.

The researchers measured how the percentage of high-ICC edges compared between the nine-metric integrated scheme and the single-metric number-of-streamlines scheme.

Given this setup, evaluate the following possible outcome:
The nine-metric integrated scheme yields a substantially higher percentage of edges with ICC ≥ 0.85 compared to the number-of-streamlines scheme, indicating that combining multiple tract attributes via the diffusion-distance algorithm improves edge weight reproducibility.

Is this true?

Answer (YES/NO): NO